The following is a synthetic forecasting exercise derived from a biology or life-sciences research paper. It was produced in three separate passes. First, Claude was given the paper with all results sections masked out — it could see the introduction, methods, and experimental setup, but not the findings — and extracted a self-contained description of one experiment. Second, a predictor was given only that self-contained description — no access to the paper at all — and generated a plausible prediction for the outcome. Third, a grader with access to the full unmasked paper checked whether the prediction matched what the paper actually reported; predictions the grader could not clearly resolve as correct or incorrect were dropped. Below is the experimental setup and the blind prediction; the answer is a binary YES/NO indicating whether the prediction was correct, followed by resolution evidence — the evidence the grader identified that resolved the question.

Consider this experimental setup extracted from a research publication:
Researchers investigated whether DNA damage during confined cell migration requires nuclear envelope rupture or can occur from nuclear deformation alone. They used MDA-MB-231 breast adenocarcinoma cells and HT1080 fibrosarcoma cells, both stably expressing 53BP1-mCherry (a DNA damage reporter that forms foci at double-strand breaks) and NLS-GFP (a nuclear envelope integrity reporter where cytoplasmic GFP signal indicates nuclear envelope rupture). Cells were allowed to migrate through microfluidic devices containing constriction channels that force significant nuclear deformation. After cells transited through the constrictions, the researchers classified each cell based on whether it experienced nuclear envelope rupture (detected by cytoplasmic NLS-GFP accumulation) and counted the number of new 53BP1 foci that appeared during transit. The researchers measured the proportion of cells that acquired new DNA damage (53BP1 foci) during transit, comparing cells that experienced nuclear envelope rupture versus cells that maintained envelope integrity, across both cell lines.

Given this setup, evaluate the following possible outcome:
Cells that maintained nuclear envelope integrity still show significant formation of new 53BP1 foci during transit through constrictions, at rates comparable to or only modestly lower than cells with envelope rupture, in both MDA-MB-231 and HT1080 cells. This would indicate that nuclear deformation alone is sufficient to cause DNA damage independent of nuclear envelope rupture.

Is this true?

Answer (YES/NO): NO